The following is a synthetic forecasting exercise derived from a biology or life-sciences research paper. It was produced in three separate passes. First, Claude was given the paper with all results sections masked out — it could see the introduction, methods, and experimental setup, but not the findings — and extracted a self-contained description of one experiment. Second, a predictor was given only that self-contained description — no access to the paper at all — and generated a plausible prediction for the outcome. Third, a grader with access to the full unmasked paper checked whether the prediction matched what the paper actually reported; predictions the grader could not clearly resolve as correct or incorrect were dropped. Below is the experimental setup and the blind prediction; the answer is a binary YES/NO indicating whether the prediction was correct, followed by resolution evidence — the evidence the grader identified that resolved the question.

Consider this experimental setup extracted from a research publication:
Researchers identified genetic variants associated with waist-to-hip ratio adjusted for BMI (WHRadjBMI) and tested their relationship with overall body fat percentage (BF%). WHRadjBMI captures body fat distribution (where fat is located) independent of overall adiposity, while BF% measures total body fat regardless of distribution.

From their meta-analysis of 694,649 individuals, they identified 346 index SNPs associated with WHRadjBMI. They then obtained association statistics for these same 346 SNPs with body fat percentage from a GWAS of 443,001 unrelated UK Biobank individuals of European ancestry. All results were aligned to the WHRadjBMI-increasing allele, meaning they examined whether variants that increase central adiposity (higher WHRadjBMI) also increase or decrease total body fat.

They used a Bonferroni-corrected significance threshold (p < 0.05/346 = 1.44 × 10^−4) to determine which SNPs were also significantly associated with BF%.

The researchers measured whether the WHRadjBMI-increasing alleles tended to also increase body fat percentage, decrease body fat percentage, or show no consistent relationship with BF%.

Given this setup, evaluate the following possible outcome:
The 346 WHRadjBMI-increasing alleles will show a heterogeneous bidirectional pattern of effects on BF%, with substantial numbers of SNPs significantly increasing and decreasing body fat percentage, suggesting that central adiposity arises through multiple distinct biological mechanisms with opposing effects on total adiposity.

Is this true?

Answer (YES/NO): YES